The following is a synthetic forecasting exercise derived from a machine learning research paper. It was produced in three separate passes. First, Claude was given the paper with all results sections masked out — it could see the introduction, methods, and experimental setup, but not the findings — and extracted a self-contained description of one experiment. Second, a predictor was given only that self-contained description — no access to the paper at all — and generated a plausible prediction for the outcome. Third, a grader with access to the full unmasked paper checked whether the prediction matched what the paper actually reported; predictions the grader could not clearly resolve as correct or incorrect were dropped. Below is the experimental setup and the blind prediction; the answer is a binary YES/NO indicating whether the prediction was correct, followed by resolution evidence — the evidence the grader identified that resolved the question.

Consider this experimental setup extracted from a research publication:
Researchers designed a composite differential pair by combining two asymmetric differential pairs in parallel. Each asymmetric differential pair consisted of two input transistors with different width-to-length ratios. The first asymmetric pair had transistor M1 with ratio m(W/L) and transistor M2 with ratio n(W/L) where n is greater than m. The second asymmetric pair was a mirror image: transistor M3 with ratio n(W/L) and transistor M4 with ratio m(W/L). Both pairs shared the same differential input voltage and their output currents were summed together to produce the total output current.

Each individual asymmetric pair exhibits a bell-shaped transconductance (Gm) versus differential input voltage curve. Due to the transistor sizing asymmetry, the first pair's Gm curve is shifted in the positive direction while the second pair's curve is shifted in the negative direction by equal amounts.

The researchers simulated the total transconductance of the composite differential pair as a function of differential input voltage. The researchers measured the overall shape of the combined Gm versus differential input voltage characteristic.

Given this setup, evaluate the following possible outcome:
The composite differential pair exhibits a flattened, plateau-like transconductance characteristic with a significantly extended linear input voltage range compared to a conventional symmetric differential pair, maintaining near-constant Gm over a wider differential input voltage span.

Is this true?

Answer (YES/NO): YES